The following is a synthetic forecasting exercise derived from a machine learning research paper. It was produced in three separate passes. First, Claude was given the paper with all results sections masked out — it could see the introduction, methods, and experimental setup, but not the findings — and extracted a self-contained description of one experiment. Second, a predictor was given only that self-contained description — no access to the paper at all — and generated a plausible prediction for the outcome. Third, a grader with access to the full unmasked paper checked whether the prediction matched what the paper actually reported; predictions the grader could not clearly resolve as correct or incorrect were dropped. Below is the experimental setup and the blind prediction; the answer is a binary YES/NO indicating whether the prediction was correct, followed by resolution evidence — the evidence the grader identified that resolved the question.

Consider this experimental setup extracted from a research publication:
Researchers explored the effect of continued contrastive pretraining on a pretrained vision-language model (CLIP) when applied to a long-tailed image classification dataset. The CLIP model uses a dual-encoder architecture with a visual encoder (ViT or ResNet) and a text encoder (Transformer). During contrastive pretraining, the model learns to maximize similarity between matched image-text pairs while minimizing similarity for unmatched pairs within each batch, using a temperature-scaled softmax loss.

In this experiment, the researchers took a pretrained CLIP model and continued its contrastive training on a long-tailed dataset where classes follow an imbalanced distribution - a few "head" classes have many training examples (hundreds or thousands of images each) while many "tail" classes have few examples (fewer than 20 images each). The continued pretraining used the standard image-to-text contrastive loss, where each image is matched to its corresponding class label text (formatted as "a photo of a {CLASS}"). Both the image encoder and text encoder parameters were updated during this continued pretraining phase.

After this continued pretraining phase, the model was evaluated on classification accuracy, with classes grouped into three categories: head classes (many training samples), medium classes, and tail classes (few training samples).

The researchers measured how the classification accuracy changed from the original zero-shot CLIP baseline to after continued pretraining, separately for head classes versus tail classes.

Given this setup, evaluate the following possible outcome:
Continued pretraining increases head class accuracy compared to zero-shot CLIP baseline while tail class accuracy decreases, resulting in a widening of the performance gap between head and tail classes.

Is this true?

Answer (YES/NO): YES